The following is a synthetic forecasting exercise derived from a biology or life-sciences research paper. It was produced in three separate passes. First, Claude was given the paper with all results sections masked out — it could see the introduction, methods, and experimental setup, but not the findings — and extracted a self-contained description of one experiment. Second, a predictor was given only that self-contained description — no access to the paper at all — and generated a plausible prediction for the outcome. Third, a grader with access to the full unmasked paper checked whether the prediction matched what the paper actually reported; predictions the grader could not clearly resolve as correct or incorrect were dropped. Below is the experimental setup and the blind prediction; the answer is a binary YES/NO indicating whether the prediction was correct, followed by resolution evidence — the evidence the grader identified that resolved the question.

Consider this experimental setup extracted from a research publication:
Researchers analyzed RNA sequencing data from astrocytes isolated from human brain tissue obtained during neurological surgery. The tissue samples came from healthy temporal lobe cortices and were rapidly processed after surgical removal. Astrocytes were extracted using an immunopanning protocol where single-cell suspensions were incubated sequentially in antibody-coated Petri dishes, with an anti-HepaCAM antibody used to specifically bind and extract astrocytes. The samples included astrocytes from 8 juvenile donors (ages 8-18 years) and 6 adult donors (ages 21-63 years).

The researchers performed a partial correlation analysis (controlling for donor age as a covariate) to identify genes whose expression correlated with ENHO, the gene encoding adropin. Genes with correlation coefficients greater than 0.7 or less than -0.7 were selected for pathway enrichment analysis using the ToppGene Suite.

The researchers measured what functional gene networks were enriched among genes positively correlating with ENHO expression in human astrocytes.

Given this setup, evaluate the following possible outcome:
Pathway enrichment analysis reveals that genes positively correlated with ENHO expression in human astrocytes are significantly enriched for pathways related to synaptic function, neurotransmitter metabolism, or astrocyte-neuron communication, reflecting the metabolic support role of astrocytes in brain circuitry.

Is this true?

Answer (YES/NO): NO